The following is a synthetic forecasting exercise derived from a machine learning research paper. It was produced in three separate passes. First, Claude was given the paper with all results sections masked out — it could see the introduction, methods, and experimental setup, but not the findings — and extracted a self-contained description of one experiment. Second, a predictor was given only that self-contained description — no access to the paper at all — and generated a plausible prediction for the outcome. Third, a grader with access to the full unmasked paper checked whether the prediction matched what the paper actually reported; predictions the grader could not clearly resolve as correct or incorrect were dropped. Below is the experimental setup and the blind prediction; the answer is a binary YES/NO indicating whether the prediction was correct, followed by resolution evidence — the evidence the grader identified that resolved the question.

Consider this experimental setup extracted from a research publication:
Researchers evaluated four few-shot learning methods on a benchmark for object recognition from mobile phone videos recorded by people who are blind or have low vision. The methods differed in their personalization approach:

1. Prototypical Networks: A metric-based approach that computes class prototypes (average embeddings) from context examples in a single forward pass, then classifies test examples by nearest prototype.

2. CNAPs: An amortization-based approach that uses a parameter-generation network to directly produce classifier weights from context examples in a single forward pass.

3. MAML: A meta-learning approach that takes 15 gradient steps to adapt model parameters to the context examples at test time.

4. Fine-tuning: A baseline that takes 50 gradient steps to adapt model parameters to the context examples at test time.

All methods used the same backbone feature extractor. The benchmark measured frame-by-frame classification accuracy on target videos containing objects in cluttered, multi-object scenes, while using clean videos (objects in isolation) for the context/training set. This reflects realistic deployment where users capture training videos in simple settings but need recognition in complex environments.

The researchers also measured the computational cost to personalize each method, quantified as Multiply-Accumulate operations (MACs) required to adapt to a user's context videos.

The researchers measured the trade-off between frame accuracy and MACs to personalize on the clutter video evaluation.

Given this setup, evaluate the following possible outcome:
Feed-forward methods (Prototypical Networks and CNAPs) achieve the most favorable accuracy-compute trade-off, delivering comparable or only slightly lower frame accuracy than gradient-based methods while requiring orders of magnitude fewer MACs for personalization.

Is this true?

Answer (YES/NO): YES